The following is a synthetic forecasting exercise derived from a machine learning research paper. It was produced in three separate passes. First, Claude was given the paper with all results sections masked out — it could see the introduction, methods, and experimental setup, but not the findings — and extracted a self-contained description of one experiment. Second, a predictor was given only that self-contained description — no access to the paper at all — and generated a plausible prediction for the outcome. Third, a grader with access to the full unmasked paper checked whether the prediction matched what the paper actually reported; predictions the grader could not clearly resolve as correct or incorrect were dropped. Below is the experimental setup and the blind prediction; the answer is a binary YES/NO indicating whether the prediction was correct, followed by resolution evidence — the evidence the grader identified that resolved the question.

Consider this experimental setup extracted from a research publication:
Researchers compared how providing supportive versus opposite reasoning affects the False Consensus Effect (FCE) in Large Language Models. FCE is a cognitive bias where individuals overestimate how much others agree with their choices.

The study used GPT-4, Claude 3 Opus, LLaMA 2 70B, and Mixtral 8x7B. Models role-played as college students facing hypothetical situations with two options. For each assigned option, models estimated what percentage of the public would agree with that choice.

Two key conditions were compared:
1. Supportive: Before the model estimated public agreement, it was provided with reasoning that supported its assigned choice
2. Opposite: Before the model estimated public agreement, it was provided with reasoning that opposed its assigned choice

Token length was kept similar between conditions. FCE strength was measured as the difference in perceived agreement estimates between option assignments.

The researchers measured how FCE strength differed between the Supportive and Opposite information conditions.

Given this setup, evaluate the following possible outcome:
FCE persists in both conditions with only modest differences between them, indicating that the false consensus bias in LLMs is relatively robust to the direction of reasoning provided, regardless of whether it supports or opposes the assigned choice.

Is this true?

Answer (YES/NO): NO